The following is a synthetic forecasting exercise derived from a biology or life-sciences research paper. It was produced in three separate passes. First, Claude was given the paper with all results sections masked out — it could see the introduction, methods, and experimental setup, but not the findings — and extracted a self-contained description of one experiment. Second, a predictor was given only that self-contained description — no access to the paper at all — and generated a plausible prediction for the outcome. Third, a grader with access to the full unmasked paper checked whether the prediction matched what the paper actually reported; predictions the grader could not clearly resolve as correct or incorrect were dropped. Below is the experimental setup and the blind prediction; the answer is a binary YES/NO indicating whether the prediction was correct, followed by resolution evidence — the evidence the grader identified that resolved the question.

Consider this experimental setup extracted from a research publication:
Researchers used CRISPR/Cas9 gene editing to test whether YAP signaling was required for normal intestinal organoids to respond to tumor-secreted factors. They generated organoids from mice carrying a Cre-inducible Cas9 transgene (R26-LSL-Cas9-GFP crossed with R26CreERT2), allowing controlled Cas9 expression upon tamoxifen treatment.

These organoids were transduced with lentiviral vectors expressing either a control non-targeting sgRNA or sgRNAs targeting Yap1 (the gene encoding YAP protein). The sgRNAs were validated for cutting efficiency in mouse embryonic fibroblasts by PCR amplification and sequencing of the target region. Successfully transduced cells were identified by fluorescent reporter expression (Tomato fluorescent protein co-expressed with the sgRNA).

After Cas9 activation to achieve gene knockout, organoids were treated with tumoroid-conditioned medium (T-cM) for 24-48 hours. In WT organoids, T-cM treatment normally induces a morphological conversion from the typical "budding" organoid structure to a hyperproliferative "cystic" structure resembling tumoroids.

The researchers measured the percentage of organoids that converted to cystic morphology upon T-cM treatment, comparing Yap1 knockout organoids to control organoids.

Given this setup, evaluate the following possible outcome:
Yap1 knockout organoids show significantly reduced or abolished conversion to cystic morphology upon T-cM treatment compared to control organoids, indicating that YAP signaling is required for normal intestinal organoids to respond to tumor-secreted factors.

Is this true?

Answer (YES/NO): YES